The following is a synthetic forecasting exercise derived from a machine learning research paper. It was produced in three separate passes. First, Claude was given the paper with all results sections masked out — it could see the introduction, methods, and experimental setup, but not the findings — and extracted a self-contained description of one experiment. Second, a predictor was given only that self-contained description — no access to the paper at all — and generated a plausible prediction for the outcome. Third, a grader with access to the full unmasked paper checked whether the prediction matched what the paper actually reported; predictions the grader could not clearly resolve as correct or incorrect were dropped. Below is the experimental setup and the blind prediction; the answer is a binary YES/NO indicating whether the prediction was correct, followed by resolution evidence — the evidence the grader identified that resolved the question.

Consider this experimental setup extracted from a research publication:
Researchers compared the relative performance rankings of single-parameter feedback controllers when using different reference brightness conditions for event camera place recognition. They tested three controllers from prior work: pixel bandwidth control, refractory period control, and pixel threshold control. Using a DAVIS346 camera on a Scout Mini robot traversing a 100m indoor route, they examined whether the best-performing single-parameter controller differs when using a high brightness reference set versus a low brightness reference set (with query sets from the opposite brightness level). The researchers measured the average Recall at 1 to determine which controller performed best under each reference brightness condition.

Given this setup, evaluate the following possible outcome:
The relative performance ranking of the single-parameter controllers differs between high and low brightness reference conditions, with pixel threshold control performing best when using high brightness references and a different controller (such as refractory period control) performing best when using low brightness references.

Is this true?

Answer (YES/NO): NO